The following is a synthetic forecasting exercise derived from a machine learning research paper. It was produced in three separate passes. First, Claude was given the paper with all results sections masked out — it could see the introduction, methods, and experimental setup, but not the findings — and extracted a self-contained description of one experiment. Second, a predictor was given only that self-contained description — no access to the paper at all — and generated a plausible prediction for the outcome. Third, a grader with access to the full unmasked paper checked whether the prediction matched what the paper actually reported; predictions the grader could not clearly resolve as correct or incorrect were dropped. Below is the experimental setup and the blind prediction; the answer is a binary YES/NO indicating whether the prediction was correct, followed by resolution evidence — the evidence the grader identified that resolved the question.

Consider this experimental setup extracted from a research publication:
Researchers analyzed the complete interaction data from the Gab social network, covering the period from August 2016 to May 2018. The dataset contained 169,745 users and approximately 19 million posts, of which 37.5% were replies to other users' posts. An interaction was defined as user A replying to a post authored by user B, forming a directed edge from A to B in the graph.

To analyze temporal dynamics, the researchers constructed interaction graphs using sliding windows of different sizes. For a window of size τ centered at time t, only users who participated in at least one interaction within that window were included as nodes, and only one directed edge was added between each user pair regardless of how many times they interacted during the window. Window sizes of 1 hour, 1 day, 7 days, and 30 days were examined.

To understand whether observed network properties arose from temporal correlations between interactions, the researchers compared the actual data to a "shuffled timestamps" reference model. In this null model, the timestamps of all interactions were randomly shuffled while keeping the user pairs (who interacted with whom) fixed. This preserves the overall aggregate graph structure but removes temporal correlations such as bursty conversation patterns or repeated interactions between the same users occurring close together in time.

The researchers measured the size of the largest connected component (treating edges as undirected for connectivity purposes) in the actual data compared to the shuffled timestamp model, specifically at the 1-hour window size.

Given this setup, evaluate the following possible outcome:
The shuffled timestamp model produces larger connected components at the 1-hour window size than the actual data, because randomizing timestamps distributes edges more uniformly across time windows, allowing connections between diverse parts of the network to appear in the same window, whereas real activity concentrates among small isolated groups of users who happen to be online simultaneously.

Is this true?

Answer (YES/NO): NO